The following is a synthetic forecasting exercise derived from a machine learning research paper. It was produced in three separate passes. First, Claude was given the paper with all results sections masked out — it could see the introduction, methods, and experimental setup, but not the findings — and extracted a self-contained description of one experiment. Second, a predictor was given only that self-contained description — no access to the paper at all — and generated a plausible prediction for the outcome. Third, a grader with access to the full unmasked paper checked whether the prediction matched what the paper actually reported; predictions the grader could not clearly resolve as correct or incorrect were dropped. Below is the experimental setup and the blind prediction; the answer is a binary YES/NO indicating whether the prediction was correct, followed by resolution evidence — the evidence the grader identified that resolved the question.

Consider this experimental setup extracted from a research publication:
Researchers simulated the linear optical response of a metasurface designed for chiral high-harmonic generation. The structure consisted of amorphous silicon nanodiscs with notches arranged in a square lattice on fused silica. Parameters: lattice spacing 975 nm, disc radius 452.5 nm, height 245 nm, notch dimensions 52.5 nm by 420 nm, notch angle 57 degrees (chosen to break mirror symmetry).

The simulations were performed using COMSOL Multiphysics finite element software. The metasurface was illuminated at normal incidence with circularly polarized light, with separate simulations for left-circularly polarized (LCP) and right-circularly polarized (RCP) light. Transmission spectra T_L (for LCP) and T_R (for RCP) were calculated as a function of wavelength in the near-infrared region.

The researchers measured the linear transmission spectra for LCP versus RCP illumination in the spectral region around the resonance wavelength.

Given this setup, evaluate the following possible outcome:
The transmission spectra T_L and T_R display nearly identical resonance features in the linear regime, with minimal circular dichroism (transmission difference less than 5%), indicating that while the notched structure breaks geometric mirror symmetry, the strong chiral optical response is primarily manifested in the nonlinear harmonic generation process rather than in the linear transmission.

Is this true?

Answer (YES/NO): NO